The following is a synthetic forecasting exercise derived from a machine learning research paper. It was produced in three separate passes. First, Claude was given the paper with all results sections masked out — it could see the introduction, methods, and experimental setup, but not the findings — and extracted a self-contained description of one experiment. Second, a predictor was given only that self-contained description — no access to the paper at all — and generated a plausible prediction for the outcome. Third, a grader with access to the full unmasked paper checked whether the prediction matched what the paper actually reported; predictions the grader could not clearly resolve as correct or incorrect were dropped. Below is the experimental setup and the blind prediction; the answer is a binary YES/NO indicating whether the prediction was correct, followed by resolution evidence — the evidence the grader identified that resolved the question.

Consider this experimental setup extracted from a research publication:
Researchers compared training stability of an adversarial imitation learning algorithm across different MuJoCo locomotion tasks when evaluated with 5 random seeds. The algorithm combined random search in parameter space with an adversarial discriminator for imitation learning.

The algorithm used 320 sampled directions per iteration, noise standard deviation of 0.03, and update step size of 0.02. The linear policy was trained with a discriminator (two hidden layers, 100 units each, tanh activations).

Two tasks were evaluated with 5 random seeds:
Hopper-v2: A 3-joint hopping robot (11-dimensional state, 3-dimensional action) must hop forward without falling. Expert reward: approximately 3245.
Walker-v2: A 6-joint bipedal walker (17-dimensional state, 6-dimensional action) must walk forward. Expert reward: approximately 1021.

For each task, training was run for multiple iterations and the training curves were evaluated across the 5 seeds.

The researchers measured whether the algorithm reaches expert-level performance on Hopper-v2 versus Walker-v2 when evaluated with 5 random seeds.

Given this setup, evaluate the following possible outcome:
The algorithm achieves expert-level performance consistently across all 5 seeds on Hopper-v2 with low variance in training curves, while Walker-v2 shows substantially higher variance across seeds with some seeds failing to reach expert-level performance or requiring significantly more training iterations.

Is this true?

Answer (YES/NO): NO